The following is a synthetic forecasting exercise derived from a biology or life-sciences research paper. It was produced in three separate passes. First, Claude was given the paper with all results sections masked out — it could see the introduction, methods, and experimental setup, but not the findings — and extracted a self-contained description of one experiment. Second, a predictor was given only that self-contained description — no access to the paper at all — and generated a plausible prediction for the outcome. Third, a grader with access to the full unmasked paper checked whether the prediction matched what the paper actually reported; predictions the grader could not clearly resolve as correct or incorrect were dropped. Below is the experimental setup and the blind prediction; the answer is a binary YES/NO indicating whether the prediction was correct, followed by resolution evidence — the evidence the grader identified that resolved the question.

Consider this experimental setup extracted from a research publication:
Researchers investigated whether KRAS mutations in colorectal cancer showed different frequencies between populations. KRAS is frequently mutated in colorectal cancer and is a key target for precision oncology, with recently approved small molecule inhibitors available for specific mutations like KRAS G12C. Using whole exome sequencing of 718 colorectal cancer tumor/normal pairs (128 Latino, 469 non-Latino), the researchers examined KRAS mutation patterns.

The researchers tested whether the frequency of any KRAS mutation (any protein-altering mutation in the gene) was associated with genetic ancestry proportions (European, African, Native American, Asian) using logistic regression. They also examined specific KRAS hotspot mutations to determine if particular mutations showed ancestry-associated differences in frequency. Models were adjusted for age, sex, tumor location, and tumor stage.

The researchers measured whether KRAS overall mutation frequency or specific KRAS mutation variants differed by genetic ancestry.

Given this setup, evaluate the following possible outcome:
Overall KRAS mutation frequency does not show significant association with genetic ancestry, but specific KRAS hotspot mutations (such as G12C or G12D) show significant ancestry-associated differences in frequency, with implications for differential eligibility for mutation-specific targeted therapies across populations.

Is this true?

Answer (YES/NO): NO